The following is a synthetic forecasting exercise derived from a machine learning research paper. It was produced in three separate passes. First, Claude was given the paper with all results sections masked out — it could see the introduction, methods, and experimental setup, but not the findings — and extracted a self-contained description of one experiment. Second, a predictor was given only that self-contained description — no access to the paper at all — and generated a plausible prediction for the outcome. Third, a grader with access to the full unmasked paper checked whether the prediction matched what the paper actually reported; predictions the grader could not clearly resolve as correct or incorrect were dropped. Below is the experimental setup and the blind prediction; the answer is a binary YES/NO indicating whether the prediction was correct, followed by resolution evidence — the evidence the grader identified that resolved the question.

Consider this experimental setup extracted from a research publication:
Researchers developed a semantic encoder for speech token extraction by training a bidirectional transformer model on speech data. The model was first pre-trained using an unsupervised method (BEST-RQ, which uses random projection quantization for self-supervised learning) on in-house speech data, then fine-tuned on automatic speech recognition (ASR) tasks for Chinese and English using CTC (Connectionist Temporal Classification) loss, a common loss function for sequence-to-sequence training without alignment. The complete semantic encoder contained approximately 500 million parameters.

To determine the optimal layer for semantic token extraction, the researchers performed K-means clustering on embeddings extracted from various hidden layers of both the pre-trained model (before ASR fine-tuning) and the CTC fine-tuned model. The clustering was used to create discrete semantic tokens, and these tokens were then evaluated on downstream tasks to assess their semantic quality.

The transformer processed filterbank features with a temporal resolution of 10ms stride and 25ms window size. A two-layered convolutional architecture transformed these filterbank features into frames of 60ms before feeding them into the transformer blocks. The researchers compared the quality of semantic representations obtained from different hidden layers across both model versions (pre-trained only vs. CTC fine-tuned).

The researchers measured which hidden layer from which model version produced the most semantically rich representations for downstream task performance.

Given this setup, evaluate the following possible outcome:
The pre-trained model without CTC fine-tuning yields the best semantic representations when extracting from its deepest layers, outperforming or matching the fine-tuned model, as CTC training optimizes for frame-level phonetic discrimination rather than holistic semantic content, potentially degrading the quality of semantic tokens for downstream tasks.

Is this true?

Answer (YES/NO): NO